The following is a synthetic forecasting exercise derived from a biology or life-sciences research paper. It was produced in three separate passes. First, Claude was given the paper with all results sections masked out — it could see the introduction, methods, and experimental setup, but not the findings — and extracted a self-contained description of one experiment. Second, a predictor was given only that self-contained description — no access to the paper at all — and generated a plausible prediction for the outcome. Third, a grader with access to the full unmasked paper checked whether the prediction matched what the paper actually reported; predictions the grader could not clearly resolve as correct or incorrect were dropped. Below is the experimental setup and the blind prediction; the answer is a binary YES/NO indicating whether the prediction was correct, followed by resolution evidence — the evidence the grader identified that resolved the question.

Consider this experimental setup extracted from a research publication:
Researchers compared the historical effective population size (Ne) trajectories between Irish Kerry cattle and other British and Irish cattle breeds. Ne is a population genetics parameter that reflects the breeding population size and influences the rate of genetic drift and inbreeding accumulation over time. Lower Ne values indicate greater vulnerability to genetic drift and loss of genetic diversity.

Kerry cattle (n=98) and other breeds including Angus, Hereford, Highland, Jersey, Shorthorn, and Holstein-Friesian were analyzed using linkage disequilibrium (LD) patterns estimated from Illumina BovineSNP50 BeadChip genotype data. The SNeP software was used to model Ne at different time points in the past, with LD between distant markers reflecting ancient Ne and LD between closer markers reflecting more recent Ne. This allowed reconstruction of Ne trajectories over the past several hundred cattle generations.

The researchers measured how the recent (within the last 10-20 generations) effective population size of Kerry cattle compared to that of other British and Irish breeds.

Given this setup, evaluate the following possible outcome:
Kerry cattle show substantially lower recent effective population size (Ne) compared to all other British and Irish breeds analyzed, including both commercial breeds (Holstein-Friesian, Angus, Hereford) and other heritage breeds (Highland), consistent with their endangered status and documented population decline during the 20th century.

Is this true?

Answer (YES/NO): NO